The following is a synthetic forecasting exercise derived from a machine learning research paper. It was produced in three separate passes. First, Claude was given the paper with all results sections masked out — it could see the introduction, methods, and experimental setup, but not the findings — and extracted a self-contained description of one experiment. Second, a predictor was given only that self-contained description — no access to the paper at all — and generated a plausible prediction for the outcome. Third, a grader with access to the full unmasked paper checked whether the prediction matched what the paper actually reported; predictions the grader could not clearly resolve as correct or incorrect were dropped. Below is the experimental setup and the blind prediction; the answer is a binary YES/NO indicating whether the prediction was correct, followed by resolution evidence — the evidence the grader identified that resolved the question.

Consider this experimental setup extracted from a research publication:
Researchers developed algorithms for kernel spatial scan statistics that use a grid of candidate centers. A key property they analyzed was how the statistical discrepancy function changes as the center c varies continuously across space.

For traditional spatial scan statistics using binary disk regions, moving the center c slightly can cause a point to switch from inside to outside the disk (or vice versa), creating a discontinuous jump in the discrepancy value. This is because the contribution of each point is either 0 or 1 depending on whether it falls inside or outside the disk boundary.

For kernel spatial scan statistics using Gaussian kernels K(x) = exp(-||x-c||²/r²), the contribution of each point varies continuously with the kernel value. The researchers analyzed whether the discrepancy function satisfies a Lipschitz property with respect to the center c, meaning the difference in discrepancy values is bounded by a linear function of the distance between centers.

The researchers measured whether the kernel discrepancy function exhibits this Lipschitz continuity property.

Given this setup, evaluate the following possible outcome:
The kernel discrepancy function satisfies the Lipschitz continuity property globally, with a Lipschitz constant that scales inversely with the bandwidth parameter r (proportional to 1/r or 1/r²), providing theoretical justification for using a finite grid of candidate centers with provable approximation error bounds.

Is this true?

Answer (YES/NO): YES